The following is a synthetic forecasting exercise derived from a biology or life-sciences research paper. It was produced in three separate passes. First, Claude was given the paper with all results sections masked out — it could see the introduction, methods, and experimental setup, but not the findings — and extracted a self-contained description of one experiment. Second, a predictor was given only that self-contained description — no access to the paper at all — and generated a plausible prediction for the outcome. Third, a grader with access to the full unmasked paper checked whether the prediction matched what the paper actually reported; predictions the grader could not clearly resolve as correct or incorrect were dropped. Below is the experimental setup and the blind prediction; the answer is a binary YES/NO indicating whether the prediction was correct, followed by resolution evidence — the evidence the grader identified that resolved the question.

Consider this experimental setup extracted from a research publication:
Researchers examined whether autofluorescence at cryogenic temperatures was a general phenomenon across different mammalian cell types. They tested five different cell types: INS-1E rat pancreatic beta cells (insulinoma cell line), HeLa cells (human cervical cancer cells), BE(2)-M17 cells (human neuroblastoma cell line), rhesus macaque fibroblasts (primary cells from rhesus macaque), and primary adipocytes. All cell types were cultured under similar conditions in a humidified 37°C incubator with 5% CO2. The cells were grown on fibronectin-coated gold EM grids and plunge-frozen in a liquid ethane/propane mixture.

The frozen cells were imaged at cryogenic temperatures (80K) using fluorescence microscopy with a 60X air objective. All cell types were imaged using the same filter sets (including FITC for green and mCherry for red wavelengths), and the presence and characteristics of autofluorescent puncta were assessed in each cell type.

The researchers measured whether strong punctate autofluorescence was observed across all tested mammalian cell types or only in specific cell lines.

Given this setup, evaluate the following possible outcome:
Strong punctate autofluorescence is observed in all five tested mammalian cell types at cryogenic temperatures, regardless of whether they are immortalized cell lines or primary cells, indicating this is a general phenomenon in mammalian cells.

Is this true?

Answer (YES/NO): NO